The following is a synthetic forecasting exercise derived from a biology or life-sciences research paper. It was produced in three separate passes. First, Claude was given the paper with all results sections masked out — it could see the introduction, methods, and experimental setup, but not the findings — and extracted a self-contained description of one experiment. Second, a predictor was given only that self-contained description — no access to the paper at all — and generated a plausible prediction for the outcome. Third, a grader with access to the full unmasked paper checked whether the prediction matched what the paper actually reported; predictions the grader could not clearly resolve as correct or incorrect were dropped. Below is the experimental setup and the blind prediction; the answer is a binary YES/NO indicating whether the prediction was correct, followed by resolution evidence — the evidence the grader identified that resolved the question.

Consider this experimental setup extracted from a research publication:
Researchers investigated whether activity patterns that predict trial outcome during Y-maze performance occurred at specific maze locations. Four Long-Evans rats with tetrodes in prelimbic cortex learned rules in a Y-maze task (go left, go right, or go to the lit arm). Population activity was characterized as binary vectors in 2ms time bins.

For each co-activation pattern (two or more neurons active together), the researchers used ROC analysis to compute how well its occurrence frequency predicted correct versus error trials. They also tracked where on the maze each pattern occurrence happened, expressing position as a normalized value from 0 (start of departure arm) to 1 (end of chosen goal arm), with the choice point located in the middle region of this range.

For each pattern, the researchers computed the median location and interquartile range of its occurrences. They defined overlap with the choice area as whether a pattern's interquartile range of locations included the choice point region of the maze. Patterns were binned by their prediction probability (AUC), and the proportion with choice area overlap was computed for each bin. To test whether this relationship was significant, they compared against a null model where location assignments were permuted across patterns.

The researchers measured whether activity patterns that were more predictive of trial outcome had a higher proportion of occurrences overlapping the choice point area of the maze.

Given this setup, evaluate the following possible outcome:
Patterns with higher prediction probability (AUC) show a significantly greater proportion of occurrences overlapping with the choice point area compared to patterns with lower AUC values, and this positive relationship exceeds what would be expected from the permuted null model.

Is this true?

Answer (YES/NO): YES